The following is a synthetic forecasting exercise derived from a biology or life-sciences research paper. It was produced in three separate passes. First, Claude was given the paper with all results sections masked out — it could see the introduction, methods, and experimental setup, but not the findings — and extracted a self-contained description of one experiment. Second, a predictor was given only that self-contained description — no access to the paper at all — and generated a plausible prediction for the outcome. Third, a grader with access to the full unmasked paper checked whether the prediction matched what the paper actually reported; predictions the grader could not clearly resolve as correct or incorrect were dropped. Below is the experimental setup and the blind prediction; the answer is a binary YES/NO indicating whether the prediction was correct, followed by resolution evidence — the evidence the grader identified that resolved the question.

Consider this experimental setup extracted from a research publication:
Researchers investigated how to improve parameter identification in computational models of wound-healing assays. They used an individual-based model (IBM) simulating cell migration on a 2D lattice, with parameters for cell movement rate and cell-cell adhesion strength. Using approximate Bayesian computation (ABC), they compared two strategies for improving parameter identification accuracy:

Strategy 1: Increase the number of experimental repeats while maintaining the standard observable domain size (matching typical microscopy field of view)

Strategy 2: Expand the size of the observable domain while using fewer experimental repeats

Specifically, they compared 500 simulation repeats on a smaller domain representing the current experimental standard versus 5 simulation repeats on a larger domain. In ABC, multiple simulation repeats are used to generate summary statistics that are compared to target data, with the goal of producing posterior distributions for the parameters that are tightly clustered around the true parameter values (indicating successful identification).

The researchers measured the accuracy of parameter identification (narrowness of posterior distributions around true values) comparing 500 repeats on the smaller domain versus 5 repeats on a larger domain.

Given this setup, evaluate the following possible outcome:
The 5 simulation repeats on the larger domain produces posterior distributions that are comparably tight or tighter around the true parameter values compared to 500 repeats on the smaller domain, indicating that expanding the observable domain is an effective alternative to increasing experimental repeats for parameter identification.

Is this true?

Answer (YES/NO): YES